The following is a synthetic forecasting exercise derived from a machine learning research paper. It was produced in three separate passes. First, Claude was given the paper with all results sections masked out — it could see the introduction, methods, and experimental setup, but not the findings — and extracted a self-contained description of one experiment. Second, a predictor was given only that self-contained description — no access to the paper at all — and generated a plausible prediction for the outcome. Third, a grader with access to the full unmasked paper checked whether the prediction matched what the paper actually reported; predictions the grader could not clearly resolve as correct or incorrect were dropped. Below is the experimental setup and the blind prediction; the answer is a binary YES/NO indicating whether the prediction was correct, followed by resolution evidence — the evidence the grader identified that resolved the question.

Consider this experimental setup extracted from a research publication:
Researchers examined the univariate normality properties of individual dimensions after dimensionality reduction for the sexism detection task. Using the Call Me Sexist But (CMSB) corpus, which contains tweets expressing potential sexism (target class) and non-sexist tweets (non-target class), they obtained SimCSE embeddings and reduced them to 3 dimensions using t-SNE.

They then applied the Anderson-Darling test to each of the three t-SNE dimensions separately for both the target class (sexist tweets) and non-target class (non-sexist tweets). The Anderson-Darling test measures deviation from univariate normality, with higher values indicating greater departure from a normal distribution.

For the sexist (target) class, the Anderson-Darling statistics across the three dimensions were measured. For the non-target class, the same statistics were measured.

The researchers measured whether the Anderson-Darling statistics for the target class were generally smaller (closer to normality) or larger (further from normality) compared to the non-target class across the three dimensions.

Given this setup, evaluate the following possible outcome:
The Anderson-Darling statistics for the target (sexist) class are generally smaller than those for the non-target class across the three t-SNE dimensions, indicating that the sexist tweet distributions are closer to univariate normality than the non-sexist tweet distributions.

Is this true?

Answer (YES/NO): YES